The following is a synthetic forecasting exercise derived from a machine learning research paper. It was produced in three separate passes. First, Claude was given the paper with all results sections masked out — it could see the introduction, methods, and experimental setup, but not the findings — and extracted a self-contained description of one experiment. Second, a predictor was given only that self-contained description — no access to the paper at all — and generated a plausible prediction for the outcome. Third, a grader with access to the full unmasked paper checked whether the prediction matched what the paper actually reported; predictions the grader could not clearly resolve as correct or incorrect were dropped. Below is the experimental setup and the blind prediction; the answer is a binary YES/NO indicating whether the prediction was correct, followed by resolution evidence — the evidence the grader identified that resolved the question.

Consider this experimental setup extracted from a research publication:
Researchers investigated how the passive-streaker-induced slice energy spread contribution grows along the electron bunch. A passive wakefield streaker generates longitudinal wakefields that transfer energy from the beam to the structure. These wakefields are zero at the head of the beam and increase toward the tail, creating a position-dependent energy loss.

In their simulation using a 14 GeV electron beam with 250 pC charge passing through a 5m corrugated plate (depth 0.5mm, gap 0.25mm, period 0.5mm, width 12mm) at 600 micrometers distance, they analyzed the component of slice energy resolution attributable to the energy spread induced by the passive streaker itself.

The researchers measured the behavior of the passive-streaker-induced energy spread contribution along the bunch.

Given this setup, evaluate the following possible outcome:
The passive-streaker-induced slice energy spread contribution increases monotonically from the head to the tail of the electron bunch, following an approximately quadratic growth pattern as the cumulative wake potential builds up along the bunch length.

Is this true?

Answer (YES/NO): NO